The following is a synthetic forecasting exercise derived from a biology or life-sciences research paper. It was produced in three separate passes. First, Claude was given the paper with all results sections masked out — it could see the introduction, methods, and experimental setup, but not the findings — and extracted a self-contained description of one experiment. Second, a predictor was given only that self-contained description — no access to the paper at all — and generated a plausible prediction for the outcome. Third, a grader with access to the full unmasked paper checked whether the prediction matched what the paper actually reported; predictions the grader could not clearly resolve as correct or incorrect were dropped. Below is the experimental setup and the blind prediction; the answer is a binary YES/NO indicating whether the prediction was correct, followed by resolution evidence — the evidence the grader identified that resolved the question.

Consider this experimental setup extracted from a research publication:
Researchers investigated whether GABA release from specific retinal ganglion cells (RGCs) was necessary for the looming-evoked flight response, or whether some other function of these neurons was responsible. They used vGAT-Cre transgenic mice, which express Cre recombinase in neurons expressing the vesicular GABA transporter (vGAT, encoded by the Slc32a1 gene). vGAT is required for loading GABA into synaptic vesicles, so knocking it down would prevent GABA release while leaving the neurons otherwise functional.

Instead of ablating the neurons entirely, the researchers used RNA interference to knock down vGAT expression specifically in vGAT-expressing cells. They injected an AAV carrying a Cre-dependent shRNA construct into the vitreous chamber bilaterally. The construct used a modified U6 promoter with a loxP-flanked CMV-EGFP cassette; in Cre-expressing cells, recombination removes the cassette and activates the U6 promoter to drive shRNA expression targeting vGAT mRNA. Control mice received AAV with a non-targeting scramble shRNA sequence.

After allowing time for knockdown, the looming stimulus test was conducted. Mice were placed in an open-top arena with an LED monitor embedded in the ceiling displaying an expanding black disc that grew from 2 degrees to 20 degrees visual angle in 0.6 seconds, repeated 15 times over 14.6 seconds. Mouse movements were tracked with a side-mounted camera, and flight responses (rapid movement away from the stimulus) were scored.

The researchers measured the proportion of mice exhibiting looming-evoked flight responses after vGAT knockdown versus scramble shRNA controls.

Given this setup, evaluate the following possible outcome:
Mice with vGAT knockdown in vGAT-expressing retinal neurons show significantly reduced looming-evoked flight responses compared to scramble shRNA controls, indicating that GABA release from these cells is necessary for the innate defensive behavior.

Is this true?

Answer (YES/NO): YES